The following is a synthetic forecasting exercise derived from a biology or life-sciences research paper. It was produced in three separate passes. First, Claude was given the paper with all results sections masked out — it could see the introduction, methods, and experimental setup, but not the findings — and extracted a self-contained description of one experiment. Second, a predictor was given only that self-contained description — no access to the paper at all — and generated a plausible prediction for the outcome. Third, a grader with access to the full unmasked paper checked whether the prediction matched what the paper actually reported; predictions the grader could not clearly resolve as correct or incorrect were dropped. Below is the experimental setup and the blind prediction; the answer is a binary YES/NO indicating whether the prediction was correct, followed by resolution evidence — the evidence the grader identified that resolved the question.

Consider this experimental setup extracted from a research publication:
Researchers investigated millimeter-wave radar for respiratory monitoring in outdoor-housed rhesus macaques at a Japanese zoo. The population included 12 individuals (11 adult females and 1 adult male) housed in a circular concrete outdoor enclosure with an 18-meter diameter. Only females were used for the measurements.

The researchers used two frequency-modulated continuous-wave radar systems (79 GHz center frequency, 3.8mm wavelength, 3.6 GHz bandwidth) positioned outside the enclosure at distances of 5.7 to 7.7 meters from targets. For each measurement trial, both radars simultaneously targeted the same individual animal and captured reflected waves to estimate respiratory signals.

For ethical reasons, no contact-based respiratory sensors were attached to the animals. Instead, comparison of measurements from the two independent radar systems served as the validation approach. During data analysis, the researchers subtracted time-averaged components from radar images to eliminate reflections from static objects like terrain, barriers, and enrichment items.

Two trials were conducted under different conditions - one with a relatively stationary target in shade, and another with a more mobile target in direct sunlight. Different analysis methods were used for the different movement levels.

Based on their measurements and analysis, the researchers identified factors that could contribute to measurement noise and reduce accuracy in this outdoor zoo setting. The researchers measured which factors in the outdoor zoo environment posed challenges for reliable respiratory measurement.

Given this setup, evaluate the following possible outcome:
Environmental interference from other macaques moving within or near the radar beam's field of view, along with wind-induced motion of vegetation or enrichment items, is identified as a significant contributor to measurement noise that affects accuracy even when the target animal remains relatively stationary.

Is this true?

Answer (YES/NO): NO